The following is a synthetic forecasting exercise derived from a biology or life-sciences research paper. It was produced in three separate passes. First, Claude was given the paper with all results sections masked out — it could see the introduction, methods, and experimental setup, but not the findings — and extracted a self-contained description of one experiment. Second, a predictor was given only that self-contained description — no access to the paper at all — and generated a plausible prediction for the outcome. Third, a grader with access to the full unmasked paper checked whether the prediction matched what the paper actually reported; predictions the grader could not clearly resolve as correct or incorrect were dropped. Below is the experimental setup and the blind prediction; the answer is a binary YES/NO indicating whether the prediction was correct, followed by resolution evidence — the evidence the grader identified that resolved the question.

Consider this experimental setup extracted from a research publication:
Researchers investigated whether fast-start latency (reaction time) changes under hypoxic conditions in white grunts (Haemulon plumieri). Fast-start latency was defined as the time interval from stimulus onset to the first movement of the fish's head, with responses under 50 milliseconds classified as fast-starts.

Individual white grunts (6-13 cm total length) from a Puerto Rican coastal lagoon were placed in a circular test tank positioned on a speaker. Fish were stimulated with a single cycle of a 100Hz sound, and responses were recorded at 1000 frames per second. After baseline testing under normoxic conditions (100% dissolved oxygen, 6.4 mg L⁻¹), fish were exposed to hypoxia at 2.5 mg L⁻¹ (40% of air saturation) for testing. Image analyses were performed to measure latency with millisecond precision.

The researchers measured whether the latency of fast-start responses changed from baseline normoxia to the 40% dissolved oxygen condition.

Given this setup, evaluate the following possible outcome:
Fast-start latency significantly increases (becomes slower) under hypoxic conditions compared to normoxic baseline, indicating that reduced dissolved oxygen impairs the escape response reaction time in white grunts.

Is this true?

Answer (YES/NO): NO